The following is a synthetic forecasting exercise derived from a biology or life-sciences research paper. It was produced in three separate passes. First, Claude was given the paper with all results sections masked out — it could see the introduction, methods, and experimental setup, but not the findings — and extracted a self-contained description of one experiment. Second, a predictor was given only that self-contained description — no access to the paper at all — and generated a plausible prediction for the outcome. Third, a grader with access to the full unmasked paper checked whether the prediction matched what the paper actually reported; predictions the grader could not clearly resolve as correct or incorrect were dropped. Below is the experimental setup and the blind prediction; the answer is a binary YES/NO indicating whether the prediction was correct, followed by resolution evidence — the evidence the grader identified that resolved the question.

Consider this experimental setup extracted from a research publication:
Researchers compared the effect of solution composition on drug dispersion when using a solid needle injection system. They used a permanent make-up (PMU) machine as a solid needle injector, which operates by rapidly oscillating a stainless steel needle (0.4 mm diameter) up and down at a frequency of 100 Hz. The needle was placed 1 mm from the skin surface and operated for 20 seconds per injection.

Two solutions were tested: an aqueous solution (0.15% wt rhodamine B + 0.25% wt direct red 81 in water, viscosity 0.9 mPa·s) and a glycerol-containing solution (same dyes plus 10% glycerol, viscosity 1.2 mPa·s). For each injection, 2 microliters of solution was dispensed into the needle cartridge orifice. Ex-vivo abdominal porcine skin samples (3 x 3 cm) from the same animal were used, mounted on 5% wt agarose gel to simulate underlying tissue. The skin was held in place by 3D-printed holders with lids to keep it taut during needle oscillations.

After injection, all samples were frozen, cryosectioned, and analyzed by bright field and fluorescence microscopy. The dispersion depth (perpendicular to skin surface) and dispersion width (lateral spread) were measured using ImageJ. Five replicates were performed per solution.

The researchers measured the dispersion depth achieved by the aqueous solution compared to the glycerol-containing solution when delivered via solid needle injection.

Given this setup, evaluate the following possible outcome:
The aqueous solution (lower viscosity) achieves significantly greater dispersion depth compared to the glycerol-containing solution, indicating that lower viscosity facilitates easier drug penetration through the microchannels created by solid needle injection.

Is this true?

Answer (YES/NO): NO